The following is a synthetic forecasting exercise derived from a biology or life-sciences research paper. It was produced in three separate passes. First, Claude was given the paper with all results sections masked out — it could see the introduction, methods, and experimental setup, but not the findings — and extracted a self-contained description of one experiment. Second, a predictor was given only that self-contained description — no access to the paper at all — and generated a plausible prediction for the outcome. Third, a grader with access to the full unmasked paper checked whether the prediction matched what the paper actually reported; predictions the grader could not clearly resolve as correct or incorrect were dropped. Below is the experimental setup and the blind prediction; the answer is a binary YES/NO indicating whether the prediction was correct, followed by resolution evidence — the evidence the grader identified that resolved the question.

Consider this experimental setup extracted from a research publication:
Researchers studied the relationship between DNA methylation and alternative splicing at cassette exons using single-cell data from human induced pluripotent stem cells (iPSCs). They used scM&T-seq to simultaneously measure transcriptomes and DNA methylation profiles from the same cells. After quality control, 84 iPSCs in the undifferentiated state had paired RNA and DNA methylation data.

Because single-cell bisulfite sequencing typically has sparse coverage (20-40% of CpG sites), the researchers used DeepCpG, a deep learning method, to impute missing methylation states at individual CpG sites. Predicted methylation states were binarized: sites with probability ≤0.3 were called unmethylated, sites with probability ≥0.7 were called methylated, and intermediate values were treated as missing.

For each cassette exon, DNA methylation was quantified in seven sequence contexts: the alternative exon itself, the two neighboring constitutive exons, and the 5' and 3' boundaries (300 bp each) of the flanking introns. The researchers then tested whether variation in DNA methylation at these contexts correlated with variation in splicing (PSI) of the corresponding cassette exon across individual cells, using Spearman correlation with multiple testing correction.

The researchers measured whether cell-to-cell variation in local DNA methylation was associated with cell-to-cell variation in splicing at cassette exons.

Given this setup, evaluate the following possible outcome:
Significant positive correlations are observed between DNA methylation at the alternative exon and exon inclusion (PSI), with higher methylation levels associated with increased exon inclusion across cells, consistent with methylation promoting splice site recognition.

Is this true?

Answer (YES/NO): NO